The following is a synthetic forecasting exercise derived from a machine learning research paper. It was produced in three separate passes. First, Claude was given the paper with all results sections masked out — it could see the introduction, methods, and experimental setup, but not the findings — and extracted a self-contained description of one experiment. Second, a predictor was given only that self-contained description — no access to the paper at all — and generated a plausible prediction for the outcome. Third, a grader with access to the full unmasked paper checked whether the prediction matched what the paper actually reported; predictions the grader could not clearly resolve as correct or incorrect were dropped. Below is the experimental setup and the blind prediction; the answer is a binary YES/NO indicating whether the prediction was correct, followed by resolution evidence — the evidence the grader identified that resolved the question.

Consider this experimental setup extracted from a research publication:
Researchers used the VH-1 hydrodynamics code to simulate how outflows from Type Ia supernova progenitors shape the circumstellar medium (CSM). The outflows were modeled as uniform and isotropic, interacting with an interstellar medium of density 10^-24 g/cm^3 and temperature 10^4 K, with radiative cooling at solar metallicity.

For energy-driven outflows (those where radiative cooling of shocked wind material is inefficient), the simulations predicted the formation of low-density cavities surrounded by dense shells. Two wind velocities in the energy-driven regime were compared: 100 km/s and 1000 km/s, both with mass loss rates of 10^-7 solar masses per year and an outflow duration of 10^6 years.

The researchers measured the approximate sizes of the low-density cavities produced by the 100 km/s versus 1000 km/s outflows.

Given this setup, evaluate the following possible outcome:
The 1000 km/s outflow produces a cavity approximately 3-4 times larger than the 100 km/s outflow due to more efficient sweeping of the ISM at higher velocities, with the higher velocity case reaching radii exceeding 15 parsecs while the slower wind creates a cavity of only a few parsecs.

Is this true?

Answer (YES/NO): NO